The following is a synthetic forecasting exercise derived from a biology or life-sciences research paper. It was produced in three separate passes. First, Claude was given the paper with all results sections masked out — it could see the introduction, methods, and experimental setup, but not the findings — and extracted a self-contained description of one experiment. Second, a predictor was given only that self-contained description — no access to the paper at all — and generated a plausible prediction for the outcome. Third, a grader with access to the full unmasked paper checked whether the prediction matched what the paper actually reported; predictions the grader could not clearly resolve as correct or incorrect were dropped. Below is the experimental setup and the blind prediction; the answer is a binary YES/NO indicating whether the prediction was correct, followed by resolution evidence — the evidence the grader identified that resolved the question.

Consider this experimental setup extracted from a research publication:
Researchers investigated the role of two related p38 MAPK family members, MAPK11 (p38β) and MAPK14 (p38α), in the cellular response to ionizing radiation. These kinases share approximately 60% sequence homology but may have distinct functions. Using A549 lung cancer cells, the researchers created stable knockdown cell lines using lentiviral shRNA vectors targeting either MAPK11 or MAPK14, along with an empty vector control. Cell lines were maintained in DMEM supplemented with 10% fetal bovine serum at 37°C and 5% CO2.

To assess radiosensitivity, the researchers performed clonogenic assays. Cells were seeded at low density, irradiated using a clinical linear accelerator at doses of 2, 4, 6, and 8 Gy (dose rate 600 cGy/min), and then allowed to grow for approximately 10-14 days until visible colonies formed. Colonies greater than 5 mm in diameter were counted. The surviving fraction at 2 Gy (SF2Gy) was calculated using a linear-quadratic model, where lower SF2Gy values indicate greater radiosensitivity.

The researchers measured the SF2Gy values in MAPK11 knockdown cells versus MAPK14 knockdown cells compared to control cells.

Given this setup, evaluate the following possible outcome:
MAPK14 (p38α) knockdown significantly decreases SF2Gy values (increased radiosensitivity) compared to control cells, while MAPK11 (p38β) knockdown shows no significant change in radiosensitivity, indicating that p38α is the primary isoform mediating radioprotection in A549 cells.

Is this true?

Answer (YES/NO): NO